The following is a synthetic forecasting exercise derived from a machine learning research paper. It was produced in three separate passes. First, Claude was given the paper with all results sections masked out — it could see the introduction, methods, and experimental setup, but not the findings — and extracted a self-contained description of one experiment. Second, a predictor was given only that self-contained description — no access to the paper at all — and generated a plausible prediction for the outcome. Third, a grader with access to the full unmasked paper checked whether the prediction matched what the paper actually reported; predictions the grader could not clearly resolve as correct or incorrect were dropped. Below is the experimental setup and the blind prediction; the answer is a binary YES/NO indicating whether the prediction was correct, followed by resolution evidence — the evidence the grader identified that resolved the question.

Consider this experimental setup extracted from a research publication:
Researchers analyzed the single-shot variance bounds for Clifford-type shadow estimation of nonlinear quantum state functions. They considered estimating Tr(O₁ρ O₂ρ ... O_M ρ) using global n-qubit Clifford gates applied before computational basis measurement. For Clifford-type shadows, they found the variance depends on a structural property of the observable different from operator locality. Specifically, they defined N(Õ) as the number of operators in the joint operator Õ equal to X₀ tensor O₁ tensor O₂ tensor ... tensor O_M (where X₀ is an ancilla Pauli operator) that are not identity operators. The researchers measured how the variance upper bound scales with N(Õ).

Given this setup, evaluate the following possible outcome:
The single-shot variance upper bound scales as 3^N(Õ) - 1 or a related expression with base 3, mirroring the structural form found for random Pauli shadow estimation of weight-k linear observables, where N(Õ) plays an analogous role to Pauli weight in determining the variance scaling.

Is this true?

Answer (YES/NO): NO